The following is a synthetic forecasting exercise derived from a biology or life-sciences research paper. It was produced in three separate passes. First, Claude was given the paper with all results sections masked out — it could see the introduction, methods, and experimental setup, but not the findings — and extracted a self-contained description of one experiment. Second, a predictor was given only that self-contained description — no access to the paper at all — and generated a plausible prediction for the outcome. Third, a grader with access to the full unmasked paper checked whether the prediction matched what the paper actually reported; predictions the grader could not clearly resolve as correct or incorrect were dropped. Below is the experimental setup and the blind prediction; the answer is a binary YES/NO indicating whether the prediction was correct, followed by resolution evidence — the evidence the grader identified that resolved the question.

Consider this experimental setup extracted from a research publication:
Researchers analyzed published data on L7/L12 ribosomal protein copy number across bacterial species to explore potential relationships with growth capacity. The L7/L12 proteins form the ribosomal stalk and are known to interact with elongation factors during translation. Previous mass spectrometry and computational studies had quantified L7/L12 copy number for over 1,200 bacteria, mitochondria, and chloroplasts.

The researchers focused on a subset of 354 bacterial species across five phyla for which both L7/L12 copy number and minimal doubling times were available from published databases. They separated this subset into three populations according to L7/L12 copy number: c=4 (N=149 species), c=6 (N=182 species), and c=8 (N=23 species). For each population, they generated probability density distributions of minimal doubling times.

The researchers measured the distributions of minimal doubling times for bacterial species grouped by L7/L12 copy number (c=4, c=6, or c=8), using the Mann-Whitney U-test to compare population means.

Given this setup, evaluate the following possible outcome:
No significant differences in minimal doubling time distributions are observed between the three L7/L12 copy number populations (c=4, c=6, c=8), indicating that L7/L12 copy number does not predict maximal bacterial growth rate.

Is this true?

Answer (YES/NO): NO